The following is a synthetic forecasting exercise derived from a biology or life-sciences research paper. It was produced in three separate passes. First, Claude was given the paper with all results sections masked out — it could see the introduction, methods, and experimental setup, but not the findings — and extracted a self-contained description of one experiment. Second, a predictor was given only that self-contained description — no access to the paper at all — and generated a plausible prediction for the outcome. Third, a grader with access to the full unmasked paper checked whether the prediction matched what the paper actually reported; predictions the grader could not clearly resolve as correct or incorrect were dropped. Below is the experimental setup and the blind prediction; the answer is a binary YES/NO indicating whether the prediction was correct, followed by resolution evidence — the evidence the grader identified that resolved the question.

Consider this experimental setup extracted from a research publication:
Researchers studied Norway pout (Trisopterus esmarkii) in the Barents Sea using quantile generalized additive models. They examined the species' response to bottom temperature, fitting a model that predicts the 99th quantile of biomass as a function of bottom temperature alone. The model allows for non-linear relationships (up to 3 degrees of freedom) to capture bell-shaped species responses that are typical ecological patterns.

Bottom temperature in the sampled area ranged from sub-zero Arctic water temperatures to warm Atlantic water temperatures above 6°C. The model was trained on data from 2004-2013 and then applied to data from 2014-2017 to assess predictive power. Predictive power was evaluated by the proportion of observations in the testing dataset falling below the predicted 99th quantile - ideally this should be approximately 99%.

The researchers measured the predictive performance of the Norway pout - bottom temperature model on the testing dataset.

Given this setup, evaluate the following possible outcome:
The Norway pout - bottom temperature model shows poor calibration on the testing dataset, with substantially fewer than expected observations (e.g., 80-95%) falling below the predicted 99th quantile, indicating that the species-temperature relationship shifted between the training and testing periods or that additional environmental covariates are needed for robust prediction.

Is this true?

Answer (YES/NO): NO